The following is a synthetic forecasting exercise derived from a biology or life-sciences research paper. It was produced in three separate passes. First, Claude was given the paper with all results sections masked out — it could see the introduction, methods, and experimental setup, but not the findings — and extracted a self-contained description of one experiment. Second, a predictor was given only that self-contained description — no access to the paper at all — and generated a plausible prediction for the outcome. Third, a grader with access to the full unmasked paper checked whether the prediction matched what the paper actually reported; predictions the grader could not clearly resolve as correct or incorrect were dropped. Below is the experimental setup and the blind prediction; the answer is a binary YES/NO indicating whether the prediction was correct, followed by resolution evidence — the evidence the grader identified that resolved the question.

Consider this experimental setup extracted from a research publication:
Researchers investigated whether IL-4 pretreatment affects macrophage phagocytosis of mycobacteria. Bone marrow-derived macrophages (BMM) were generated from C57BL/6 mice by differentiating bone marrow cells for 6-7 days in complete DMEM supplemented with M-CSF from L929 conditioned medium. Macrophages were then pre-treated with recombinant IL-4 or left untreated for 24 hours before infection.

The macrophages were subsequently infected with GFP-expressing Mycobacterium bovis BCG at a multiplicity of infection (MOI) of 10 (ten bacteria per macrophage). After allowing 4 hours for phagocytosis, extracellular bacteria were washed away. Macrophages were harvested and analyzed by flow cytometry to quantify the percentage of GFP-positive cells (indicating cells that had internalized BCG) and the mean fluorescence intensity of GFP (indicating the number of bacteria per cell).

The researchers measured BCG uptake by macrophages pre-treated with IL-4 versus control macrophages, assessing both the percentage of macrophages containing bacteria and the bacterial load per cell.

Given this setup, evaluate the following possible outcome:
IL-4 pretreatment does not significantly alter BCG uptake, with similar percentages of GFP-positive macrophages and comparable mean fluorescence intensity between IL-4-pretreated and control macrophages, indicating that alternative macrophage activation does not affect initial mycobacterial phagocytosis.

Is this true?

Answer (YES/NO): YES